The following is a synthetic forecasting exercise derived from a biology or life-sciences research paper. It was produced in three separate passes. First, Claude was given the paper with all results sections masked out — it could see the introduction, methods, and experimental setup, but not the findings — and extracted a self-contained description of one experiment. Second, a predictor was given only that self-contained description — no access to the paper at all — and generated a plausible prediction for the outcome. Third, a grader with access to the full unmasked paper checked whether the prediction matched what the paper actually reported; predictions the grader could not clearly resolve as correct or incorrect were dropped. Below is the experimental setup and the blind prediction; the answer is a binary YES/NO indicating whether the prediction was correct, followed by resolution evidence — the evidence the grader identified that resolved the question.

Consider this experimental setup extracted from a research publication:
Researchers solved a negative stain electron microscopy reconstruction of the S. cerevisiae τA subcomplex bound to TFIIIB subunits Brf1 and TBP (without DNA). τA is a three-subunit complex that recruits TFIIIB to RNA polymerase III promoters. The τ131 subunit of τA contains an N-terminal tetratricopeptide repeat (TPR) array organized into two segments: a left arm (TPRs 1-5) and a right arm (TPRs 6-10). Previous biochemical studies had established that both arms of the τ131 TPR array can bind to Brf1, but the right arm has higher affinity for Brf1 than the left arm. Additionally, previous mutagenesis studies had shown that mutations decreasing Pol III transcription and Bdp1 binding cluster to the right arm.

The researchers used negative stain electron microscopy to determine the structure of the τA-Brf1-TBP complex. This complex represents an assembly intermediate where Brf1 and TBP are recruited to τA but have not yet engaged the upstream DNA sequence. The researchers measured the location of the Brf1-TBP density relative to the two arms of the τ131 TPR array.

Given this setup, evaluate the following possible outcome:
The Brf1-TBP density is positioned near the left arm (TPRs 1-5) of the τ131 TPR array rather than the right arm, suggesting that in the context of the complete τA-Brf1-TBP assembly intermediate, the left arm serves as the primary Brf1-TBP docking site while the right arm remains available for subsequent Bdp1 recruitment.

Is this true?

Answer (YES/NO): YES